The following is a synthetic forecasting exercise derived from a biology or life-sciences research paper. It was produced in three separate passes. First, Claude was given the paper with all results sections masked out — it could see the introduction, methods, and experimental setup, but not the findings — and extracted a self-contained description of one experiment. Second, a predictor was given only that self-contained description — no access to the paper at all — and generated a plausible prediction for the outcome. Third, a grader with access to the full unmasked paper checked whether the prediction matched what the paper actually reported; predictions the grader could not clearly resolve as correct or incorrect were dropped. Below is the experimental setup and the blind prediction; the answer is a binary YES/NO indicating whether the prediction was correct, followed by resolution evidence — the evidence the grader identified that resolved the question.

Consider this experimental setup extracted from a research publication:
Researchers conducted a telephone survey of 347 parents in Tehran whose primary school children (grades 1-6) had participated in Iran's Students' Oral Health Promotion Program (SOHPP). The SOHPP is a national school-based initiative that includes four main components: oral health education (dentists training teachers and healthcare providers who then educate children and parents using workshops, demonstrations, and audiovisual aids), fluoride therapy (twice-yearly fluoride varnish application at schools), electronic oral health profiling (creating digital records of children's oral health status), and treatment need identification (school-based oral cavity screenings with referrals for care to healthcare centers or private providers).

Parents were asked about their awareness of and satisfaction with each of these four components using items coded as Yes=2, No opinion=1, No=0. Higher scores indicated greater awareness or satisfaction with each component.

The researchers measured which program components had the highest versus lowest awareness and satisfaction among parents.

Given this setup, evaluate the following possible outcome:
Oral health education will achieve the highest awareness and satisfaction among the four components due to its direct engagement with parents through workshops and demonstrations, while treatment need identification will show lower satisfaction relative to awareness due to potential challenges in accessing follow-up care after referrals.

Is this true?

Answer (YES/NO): YES